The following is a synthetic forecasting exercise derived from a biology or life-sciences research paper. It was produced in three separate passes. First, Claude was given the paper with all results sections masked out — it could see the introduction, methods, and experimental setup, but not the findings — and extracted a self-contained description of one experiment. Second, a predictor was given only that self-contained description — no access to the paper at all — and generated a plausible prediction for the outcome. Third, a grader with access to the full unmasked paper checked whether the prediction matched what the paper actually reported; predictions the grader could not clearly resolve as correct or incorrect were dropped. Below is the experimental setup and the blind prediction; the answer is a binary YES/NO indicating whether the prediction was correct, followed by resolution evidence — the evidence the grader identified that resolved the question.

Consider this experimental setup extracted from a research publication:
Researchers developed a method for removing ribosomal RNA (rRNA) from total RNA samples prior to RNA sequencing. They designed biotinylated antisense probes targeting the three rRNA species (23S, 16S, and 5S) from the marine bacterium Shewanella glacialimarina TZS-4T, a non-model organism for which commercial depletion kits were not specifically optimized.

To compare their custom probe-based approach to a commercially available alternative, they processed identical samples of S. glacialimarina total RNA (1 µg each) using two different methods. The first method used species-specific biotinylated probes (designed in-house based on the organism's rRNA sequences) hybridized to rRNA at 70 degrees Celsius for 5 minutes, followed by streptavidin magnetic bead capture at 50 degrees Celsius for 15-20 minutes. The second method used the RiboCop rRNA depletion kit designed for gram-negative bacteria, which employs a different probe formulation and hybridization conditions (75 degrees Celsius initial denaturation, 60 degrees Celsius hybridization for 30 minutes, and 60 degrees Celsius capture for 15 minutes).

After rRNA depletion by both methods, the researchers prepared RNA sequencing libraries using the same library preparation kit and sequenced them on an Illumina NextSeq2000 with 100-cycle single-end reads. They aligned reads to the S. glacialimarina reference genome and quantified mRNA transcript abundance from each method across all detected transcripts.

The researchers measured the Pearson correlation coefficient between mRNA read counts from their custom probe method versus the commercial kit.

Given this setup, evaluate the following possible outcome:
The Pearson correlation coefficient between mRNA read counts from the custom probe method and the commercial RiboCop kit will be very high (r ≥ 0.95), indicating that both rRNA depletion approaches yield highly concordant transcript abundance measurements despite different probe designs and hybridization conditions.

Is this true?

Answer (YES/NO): NO